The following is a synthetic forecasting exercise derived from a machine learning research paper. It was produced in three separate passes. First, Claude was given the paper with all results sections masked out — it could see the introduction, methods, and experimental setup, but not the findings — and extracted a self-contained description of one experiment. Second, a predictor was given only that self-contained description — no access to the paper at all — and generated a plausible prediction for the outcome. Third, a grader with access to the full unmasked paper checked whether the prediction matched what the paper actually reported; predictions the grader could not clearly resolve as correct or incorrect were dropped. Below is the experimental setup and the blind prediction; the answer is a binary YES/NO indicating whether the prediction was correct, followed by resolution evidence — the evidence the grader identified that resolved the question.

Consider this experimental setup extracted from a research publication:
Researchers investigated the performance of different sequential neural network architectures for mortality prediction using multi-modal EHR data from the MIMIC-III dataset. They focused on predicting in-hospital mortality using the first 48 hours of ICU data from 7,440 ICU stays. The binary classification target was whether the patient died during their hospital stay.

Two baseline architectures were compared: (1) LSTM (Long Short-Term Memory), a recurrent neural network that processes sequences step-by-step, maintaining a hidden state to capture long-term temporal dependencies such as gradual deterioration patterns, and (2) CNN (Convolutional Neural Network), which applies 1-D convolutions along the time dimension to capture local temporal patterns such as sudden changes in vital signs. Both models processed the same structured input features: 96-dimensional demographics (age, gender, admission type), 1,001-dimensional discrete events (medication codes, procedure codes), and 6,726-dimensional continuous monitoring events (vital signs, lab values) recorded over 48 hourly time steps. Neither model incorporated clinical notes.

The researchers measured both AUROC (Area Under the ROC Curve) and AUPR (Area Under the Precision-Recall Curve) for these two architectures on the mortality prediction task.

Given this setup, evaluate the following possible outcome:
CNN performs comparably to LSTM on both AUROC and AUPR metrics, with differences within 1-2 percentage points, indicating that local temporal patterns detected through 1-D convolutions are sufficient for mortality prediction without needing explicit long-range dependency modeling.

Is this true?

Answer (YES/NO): YES